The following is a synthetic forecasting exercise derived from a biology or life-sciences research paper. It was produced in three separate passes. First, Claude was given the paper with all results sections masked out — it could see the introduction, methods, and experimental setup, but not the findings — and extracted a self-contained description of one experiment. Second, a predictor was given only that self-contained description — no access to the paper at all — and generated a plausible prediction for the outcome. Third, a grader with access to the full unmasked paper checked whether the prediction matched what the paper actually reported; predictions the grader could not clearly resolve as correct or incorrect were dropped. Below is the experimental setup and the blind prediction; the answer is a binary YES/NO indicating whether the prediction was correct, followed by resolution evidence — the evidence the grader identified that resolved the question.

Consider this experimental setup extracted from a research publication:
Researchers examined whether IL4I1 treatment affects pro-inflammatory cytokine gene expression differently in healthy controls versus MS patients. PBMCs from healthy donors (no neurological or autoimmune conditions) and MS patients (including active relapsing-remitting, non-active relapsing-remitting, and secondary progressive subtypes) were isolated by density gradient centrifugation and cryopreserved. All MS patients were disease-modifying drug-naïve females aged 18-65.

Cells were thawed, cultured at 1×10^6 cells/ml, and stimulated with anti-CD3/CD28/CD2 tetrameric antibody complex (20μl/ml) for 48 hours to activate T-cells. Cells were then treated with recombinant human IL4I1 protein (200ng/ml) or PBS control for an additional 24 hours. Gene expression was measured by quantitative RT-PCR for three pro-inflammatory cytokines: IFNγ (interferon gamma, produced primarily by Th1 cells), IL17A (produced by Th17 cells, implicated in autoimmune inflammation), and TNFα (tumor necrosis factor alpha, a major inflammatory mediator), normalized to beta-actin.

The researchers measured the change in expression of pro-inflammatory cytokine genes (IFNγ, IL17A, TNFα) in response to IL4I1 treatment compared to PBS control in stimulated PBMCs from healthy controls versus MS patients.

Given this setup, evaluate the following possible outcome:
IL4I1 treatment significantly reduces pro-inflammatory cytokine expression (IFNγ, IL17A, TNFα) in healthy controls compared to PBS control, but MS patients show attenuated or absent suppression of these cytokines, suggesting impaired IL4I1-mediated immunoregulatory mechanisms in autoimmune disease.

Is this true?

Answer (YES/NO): NO